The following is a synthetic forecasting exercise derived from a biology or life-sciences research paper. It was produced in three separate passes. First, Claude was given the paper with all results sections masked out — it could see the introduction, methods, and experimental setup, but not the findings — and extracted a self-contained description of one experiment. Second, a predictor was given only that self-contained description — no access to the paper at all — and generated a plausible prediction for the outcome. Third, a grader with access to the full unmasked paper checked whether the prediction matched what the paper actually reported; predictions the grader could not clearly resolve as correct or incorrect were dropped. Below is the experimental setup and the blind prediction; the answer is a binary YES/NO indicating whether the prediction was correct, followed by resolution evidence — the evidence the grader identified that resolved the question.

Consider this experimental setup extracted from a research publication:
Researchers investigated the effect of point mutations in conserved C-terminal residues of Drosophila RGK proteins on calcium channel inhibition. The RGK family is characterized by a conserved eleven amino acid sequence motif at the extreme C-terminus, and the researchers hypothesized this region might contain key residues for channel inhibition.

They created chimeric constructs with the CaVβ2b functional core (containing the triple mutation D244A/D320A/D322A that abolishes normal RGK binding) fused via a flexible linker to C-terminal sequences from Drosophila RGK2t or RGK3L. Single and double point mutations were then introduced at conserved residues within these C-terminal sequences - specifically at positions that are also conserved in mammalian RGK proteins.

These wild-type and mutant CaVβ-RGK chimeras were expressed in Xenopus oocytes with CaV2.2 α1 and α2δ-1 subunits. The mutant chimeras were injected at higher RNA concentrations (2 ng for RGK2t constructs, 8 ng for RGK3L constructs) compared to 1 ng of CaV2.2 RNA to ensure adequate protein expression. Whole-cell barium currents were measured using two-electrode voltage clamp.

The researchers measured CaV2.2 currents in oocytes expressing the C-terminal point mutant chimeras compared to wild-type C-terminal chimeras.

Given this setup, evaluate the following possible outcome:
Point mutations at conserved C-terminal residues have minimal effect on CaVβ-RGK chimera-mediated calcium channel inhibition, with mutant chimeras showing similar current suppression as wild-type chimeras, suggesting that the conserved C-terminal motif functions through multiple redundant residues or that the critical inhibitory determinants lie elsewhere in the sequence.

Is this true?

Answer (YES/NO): NO